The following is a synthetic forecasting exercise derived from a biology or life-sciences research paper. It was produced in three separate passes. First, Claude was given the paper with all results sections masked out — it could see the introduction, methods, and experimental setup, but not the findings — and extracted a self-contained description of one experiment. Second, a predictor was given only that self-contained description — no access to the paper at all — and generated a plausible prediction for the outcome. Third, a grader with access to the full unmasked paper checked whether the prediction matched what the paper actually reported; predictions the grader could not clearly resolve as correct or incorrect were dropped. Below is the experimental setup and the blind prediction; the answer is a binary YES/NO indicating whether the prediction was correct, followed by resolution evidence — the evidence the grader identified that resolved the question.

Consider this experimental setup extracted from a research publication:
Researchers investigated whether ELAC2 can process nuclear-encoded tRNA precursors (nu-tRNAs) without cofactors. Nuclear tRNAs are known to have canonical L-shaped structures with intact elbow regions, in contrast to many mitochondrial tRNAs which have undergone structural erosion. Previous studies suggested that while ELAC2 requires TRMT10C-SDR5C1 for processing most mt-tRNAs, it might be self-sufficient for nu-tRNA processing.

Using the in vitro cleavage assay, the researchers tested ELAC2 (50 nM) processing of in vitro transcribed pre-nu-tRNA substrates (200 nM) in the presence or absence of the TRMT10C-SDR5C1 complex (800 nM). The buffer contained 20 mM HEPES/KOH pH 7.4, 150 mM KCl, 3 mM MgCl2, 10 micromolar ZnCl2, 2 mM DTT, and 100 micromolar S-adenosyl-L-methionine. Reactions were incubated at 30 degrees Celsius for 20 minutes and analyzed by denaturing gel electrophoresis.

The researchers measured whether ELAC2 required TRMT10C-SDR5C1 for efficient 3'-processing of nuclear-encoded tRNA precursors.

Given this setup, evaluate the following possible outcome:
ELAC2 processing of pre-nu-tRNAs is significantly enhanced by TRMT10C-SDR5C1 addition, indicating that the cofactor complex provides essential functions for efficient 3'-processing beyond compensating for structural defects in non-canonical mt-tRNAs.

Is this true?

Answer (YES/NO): NO